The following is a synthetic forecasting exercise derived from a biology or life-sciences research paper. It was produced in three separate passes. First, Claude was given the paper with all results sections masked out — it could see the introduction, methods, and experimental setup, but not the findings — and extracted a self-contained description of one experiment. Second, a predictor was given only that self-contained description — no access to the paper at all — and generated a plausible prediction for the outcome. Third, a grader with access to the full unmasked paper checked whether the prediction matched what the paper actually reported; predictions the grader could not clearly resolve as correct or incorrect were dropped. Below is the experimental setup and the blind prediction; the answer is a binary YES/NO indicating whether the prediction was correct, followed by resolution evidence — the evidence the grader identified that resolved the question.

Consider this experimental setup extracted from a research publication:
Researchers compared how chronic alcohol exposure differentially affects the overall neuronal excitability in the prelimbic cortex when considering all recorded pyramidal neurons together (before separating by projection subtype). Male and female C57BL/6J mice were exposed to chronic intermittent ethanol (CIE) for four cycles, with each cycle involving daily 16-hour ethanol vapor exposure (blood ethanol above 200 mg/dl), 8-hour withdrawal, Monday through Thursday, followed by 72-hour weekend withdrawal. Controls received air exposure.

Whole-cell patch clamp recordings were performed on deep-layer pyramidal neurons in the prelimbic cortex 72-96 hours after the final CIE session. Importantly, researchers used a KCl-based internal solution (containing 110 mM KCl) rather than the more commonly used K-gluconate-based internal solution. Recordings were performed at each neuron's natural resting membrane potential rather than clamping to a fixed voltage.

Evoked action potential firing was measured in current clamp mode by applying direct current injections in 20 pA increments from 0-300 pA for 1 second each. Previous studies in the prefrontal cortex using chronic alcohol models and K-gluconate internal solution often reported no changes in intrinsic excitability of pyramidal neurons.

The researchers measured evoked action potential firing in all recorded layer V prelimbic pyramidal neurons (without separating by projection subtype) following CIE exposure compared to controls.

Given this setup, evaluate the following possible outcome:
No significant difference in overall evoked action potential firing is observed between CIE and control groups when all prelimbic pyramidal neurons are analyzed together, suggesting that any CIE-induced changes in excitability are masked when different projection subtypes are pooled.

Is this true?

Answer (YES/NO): NO